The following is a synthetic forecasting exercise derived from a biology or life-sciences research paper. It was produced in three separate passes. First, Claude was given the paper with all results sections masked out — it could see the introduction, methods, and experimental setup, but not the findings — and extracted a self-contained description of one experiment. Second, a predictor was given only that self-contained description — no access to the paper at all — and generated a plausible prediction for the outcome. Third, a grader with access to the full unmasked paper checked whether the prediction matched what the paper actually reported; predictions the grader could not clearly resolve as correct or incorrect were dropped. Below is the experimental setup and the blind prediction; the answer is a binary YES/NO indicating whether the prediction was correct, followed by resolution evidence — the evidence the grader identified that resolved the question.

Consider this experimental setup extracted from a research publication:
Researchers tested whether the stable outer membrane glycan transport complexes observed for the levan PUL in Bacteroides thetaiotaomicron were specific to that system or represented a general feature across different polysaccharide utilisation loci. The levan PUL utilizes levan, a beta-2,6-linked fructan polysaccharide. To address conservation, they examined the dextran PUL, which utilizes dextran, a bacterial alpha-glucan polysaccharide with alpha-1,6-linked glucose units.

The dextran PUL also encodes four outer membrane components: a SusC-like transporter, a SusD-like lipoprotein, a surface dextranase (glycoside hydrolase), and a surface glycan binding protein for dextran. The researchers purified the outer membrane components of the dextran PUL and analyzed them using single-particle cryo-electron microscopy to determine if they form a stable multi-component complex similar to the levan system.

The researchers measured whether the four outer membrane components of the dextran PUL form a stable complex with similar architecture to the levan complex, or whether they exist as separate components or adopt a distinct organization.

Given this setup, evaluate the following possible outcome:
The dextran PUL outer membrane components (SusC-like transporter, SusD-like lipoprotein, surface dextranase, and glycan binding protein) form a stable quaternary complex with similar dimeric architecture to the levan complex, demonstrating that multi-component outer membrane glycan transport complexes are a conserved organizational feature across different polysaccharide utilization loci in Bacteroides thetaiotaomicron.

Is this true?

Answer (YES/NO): NO